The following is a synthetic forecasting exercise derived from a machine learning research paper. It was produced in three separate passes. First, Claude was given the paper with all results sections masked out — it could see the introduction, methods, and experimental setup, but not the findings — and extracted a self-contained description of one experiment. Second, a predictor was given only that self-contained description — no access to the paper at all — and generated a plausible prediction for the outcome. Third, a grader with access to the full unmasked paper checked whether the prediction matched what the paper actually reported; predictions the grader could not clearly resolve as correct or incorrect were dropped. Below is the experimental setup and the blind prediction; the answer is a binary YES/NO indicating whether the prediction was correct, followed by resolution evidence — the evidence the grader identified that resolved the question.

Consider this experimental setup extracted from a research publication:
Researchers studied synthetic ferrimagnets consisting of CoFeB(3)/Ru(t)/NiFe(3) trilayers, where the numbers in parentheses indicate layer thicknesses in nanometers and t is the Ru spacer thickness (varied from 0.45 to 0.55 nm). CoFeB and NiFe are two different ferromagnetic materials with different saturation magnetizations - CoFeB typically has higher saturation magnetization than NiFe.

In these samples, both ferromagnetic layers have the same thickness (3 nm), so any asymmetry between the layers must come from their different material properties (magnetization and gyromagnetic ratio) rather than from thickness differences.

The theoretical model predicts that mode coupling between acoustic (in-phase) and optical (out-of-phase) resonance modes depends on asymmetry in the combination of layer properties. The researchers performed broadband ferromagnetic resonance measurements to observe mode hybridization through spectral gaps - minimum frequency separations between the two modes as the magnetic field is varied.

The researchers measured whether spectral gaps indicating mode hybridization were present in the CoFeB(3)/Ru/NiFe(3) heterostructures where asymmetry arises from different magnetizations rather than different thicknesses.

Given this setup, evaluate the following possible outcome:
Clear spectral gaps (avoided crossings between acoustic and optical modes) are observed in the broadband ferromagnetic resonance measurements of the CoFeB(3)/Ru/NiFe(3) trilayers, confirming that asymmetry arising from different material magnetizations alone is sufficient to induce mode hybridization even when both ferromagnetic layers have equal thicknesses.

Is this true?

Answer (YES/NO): YES